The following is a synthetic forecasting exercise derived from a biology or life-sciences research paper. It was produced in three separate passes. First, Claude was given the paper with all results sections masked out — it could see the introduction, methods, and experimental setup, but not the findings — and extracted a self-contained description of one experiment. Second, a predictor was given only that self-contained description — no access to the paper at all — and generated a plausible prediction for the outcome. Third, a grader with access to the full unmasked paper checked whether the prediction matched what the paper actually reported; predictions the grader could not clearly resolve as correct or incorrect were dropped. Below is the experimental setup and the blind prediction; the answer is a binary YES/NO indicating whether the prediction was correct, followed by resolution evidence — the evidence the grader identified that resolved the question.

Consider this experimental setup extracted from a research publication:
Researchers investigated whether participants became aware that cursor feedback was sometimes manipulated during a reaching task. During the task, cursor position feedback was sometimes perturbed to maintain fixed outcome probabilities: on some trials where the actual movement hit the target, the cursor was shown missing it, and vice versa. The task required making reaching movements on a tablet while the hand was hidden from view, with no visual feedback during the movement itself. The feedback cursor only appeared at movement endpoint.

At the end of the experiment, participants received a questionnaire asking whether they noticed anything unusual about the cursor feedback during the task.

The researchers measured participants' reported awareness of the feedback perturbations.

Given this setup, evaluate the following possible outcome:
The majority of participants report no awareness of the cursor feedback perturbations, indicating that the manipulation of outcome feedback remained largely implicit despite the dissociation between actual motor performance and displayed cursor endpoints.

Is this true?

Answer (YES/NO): NO